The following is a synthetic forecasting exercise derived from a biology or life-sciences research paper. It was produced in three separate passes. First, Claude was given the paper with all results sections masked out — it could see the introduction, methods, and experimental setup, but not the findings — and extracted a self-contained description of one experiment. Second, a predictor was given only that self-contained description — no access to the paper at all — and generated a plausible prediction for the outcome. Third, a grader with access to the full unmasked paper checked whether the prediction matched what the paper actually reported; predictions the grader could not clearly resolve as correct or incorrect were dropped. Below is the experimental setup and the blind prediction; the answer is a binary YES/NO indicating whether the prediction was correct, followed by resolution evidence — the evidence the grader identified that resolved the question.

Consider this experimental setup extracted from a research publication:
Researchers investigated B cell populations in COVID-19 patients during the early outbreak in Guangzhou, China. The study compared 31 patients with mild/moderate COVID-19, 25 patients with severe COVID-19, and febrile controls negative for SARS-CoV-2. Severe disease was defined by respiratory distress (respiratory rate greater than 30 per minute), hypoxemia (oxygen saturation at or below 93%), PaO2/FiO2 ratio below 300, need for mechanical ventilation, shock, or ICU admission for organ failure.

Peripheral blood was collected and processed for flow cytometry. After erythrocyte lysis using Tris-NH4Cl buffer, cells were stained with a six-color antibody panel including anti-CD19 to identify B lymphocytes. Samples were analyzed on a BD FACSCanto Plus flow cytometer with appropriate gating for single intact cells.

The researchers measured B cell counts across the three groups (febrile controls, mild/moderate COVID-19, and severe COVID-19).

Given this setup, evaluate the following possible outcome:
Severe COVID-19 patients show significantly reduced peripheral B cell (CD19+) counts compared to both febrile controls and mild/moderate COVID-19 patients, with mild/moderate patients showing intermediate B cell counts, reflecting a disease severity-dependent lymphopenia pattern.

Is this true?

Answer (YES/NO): NO